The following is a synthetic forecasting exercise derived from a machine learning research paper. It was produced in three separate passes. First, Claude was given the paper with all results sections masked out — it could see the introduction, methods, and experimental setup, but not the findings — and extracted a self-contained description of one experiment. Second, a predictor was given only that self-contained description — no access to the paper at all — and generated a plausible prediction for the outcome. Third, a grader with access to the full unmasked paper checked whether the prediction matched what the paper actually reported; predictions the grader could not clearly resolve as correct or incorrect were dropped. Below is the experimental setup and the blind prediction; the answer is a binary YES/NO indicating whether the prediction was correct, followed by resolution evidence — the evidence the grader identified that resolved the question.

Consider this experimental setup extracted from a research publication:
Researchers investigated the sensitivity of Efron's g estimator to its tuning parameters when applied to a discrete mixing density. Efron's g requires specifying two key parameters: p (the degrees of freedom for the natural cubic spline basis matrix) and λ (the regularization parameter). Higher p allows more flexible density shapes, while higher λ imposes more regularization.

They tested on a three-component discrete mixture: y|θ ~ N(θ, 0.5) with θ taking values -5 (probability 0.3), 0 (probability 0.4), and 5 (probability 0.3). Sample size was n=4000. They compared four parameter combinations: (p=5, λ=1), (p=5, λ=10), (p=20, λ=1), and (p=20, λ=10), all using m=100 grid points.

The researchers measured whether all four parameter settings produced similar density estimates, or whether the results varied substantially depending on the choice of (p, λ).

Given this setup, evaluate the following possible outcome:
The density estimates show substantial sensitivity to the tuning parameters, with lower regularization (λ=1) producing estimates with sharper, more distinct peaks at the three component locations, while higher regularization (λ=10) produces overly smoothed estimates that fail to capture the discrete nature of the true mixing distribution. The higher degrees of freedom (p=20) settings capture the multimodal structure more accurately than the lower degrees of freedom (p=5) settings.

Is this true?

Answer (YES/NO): NO